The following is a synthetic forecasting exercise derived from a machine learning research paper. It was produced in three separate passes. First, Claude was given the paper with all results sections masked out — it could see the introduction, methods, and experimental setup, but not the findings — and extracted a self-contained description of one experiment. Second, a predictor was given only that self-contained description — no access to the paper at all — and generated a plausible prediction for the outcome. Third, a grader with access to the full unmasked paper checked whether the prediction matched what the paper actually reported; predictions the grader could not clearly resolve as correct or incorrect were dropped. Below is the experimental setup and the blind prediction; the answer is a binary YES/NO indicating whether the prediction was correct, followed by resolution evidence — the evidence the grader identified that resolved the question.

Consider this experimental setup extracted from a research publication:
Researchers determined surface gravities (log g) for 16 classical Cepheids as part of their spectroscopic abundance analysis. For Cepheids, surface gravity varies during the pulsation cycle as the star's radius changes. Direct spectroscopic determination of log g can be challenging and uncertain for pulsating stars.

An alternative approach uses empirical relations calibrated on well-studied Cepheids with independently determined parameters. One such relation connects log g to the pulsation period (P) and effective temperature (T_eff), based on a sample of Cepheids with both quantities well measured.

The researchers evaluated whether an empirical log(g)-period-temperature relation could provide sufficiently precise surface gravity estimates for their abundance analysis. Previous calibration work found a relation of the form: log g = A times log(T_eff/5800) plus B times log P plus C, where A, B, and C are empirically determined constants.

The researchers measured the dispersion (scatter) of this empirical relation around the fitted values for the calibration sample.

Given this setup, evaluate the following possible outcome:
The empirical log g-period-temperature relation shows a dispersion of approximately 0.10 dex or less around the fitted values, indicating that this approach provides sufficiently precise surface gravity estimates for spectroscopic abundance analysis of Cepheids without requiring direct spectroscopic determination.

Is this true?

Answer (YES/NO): YES